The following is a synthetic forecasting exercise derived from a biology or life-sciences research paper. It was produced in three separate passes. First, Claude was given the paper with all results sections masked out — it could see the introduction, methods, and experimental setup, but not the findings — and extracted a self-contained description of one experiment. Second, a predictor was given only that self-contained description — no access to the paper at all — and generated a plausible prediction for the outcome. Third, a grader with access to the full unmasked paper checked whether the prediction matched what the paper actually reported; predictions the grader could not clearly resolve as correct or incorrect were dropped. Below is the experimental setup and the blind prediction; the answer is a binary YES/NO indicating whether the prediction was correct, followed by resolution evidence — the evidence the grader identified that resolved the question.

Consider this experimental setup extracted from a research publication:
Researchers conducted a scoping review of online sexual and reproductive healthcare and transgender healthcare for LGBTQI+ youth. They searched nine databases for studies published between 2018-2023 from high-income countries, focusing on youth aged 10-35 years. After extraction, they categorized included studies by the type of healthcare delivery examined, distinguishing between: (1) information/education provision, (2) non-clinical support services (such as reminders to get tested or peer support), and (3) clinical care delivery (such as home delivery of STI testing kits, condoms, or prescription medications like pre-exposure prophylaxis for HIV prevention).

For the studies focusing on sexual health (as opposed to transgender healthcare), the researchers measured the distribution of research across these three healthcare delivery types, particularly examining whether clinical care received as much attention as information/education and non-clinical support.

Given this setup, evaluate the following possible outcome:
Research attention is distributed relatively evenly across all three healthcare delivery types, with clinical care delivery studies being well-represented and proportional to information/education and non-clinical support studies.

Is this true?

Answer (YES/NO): NO